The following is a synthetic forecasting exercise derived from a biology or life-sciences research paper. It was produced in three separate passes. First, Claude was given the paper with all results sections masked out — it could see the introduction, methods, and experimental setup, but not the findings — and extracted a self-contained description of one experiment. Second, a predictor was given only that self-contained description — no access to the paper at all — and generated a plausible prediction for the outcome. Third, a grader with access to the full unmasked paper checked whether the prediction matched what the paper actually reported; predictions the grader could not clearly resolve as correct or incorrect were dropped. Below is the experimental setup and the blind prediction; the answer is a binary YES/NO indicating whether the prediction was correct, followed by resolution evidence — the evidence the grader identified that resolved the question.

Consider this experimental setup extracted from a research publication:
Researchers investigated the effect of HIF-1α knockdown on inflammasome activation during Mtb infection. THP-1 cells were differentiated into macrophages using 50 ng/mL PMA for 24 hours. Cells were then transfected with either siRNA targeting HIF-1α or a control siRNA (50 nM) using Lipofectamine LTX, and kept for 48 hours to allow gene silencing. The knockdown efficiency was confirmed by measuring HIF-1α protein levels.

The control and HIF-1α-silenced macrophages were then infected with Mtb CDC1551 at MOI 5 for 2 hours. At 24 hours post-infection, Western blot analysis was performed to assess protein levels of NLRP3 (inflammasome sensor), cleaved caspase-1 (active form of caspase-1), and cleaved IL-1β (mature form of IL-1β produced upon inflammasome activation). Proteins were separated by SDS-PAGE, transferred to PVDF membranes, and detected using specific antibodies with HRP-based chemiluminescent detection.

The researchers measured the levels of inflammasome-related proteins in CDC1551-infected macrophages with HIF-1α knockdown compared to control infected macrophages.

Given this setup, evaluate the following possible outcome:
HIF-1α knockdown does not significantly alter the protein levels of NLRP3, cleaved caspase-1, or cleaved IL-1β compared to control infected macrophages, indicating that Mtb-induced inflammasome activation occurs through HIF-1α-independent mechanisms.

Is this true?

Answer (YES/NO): NO